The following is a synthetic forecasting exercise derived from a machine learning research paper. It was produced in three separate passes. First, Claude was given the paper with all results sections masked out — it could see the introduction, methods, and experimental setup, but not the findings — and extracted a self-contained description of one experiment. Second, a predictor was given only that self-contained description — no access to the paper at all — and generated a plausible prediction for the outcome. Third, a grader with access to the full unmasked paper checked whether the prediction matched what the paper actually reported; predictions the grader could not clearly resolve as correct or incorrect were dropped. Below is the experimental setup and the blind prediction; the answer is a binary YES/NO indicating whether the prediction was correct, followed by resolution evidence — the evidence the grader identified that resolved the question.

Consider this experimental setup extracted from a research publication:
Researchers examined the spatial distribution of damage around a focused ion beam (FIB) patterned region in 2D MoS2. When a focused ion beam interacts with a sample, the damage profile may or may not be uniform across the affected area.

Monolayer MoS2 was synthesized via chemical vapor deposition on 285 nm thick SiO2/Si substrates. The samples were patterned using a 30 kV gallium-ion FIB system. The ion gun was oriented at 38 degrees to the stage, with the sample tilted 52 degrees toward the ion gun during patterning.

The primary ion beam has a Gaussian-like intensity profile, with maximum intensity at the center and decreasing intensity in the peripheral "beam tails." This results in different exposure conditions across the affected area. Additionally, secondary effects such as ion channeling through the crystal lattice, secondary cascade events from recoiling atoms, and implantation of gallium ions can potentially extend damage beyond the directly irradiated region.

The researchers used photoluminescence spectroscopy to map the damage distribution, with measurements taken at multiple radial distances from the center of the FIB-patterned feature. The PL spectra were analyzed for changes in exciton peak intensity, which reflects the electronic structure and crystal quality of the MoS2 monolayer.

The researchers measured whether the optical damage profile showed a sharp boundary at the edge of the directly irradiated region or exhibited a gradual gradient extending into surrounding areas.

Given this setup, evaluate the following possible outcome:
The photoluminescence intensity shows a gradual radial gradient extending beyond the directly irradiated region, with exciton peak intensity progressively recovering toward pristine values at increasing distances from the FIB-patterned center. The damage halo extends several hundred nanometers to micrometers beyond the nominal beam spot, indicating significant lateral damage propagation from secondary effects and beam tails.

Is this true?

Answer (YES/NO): YES